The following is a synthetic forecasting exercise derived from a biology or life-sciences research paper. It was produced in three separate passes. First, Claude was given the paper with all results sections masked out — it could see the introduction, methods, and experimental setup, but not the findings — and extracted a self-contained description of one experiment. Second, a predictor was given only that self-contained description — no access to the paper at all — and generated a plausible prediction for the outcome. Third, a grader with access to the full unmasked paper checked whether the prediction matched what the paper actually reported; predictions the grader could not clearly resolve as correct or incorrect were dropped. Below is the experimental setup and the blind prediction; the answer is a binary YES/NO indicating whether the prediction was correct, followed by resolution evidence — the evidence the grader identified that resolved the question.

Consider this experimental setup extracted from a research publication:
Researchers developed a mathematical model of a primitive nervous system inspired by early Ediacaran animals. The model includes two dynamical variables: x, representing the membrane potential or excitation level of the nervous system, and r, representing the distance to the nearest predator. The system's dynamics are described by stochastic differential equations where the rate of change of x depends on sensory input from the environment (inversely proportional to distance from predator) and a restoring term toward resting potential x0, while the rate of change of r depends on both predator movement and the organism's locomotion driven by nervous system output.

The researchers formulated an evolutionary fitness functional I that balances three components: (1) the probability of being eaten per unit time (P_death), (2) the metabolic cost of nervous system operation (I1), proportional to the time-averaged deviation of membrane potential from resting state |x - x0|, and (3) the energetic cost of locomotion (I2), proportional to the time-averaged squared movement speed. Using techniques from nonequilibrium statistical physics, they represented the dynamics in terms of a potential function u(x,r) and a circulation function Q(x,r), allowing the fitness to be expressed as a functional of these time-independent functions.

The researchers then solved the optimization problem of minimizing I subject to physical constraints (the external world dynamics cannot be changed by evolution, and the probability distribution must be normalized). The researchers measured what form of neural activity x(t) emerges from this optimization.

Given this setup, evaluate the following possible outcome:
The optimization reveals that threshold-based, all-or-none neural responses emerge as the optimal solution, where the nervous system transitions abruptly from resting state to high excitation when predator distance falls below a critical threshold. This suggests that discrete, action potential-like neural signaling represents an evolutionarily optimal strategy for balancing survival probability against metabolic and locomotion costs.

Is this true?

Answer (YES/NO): NO